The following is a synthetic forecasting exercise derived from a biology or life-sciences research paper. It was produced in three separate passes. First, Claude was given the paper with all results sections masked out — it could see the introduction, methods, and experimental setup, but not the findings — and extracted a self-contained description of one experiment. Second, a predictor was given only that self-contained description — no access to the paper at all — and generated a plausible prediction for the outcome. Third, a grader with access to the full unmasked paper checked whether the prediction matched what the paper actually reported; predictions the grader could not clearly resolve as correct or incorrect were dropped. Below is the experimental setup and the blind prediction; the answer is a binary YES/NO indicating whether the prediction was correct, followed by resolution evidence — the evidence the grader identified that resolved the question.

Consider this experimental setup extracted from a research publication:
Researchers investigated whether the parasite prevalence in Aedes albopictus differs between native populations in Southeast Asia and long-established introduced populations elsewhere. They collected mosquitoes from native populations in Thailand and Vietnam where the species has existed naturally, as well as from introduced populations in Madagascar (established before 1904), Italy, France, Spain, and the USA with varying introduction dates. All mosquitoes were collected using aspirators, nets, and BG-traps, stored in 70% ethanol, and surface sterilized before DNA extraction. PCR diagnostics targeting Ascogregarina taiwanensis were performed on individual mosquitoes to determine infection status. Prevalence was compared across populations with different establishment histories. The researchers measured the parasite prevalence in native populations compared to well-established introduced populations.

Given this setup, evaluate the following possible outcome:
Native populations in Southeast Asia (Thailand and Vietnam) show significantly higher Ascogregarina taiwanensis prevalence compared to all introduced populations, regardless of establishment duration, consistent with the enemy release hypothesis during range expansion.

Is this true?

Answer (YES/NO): NO